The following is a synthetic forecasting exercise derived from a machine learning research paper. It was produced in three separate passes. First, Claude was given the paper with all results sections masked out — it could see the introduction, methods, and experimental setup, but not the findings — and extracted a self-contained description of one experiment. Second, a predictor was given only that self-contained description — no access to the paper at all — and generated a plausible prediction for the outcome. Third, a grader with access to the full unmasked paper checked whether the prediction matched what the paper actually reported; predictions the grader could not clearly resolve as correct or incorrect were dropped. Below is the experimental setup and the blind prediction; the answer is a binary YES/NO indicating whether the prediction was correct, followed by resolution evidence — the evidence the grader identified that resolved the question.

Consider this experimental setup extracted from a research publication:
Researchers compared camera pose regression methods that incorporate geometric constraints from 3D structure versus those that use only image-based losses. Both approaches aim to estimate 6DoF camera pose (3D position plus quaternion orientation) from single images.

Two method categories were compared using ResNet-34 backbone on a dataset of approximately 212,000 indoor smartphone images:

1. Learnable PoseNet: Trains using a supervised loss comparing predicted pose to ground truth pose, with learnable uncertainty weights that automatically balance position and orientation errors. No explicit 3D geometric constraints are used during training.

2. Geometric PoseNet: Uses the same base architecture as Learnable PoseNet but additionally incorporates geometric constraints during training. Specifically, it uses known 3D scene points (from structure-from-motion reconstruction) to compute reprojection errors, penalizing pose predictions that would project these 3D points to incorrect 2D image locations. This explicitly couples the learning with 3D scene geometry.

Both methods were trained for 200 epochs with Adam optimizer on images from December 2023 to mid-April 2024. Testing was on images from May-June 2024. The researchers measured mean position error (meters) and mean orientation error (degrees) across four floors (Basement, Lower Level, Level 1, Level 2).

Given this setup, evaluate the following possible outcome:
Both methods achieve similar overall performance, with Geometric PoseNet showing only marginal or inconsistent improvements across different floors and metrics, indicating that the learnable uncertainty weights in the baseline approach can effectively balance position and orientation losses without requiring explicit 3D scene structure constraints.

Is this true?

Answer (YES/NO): NO